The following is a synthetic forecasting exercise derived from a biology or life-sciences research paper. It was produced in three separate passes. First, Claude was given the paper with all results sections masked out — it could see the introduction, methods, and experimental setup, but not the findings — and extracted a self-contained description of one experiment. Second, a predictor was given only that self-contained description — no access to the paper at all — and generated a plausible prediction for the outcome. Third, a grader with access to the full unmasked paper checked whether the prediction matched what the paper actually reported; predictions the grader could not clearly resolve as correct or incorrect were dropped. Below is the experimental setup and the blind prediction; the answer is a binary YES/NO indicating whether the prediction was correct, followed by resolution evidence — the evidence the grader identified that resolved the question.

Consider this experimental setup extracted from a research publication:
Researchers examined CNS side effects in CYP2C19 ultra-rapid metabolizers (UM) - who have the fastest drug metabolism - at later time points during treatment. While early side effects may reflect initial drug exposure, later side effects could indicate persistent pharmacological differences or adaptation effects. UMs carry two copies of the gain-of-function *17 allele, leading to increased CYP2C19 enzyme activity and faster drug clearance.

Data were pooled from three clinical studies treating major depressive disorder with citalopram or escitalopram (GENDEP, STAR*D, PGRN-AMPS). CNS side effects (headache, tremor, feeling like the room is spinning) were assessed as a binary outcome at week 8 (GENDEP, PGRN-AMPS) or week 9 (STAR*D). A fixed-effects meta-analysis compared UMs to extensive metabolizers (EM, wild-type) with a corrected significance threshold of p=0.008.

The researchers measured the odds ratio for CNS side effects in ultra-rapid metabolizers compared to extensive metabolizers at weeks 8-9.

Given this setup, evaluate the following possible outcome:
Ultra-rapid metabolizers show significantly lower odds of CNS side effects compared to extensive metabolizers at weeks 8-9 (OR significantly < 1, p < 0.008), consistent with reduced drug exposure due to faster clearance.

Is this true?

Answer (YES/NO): NO